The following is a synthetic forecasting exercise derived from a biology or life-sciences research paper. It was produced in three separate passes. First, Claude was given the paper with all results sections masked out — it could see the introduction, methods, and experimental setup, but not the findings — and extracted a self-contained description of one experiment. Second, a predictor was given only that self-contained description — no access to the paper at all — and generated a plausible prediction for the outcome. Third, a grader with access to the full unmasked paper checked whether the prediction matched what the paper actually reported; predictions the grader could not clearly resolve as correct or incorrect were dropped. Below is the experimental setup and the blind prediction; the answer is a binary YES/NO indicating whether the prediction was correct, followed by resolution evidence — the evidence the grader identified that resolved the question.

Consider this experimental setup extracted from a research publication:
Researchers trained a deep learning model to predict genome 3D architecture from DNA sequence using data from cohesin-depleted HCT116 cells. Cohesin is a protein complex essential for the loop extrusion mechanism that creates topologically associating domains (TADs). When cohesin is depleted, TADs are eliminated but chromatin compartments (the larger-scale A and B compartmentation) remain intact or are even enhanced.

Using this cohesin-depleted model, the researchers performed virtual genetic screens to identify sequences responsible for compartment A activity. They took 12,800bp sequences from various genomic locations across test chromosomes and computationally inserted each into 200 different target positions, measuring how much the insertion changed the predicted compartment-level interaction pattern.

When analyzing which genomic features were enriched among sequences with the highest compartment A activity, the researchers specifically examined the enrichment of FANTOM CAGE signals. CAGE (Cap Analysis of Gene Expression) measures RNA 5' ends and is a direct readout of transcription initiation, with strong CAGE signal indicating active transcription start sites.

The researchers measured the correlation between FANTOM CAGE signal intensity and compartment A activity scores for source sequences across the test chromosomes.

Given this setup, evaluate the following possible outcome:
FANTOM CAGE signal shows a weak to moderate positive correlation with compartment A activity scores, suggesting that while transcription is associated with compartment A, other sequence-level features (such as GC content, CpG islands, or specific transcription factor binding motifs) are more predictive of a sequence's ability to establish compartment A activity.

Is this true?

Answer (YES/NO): NO